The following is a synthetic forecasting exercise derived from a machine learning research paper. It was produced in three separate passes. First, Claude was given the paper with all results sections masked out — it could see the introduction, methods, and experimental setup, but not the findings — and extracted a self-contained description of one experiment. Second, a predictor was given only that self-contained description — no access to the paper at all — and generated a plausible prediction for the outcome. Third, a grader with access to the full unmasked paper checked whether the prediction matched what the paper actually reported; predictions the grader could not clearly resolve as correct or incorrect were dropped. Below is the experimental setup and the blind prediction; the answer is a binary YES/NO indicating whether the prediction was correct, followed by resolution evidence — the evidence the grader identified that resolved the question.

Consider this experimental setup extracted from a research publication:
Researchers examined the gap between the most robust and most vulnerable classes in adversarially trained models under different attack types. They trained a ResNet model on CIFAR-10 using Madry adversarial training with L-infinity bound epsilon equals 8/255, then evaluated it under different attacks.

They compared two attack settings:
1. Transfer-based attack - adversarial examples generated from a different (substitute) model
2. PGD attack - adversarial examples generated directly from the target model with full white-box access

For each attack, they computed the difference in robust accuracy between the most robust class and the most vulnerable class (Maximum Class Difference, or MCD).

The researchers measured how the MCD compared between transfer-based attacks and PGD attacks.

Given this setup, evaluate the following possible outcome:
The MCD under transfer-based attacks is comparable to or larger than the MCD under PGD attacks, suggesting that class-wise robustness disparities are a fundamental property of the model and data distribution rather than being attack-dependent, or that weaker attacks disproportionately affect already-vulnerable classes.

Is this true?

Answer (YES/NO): NO